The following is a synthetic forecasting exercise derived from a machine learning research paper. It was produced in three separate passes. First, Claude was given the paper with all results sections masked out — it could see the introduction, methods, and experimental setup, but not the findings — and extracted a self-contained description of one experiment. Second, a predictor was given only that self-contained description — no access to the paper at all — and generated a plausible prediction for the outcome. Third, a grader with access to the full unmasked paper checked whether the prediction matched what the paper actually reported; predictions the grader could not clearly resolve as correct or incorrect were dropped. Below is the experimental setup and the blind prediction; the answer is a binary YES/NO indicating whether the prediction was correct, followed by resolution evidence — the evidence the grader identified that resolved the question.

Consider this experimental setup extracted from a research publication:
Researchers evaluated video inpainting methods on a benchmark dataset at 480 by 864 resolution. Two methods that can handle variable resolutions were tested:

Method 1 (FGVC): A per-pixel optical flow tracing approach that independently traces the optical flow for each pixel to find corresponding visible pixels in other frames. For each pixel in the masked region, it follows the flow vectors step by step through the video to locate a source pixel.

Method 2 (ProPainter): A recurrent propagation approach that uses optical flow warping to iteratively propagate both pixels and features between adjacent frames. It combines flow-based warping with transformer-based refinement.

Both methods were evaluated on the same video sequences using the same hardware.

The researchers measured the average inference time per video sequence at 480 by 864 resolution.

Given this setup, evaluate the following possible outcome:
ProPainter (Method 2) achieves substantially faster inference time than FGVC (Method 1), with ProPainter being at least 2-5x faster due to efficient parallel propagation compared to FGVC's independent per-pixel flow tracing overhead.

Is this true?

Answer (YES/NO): YES